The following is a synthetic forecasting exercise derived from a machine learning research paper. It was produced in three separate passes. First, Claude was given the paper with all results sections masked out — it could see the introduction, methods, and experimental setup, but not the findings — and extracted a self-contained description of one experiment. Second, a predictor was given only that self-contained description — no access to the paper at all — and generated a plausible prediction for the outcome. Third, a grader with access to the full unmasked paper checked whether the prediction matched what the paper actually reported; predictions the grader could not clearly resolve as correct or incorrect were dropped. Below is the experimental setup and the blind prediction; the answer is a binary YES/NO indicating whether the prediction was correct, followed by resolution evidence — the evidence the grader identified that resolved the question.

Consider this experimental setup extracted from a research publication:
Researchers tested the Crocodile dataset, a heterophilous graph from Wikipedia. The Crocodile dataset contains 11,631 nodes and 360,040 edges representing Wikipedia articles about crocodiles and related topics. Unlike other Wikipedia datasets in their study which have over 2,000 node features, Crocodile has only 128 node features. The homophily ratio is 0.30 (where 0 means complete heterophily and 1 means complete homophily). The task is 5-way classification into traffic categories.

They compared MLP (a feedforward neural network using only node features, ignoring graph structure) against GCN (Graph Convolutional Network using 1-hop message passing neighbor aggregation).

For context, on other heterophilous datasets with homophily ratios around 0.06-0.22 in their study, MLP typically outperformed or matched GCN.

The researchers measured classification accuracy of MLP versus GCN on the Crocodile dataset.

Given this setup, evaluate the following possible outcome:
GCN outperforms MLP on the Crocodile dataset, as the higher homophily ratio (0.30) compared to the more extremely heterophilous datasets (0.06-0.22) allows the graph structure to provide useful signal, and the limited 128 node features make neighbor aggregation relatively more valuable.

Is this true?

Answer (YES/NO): YES